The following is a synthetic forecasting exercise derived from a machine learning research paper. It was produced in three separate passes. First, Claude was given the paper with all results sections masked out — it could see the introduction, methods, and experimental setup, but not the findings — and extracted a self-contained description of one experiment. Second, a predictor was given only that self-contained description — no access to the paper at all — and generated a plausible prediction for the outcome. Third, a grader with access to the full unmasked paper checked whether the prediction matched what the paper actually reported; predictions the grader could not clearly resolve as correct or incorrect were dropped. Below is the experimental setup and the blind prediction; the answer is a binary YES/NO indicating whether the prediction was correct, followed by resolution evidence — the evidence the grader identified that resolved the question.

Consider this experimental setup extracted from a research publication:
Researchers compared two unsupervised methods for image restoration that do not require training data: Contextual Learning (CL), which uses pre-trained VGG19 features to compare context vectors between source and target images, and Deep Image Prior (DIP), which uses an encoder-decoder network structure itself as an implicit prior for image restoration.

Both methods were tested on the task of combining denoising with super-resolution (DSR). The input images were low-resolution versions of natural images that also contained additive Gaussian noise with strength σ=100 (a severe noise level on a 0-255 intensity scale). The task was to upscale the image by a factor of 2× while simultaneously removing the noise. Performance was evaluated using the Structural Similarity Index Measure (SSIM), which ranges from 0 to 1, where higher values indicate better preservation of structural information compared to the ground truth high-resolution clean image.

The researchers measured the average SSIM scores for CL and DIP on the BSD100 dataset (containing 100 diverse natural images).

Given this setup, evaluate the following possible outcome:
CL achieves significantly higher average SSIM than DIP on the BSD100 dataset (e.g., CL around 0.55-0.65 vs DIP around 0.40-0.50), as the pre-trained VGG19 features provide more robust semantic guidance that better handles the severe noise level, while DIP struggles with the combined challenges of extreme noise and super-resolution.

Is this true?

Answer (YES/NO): NO